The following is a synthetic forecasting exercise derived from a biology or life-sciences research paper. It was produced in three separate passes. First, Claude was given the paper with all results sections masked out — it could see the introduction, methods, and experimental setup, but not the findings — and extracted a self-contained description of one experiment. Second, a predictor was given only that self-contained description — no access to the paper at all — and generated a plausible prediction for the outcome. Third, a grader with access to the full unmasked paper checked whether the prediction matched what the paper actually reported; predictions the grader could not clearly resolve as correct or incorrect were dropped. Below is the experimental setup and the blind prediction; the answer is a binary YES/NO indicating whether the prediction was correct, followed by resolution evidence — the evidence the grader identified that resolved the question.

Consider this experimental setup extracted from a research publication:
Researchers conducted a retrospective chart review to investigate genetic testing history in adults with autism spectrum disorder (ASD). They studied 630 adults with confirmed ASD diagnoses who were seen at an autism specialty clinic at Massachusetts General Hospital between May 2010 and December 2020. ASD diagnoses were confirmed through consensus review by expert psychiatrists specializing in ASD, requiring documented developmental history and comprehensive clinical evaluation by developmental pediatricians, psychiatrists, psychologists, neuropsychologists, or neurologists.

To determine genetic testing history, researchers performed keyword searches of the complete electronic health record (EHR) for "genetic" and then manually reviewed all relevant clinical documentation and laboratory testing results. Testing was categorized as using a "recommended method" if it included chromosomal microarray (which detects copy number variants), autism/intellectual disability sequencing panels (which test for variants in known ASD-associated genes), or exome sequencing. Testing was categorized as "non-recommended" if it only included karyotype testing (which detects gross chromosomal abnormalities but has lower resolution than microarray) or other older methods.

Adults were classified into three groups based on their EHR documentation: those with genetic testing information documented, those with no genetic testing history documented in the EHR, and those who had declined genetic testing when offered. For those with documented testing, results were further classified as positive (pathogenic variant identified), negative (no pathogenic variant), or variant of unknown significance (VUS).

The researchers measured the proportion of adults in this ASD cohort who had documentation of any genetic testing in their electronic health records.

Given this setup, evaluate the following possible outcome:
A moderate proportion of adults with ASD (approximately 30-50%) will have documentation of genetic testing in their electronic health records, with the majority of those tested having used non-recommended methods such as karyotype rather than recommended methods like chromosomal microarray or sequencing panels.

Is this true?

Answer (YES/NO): NO